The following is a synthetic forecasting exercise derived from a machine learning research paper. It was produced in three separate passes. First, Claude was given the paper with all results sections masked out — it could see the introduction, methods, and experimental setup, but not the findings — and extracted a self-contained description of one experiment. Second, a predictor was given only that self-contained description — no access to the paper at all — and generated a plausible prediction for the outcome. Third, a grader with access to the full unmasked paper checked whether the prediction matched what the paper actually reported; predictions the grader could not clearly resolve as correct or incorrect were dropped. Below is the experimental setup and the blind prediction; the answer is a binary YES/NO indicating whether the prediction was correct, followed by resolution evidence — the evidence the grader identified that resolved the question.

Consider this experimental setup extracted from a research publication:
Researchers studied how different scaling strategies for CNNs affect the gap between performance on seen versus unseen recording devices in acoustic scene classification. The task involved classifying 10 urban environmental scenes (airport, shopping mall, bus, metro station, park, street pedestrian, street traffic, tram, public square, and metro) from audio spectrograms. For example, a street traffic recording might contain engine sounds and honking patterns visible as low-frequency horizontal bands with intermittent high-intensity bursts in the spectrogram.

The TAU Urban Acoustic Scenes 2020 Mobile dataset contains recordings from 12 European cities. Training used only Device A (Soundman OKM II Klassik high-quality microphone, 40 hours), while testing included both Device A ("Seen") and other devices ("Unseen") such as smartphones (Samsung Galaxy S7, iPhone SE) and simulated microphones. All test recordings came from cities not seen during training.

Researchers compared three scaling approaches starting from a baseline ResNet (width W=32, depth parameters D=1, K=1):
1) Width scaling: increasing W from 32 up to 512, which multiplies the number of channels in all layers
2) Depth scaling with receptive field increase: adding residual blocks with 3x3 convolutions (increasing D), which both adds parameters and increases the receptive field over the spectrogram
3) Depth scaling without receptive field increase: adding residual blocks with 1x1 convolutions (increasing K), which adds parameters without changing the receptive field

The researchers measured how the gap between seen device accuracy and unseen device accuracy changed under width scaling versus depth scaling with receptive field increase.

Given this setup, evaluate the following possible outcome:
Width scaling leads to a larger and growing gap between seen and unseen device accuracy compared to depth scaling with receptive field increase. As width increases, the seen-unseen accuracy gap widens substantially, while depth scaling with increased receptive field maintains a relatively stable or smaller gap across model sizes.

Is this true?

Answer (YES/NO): NO